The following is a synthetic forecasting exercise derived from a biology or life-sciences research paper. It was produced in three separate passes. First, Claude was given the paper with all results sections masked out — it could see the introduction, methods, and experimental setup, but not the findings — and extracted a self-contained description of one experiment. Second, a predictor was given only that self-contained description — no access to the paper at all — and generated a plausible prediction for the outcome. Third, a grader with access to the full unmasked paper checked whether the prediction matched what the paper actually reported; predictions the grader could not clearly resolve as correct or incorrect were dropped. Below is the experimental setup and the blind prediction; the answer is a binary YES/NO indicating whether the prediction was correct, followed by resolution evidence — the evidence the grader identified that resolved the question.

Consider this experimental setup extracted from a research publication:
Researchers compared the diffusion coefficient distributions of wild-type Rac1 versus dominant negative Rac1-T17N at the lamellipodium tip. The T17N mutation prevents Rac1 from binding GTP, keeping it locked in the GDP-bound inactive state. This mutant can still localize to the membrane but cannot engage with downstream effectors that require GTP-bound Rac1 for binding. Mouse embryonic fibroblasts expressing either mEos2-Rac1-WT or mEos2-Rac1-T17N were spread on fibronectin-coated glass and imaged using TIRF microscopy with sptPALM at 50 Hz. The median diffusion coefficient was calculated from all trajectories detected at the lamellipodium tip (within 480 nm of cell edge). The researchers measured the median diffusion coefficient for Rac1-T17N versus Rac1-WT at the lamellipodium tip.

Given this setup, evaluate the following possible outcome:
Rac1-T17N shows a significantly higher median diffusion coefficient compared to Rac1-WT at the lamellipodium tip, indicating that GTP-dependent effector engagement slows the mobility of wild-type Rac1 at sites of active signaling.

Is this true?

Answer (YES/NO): YES